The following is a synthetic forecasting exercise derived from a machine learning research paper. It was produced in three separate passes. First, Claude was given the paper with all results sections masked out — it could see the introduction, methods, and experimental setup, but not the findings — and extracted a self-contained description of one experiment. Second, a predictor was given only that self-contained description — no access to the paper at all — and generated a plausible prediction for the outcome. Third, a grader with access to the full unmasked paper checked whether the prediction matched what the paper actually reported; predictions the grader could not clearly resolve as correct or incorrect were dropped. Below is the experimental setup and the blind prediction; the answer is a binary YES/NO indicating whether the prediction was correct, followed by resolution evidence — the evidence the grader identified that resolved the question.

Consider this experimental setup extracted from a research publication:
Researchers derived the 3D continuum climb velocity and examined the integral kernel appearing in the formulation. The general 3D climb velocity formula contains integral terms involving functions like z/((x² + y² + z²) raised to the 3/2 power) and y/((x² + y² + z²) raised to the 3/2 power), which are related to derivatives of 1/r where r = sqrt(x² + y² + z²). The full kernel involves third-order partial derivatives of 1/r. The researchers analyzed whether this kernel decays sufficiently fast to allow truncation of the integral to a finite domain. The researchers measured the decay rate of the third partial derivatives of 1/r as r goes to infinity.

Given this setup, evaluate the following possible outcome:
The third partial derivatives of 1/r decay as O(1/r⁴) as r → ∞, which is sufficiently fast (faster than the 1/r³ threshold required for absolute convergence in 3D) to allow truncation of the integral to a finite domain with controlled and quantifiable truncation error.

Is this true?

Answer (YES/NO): NO